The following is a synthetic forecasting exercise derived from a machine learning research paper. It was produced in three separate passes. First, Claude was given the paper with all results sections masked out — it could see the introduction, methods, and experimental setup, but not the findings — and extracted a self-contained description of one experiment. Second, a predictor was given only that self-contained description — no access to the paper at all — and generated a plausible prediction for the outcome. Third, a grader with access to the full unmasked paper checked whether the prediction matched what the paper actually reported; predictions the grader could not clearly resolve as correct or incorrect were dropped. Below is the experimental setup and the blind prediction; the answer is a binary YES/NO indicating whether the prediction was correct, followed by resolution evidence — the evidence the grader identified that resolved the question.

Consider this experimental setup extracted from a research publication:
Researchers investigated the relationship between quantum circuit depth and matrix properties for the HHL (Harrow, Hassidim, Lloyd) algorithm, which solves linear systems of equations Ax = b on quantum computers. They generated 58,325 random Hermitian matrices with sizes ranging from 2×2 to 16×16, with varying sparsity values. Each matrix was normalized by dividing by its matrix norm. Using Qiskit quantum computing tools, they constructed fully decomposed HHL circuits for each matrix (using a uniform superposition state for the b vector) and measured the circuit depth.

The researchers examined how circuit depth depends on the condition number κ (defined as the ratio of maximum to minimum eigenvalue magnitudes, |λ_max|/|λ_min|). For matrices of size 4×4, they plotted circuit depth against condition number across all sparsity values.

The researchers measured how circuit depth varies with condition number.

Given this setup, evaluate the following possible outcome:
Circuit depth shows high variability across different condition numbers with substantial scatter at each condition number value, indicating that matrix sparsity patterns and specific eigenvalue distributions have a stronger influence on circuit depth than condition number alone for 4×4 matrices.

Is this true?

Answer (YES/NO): NO